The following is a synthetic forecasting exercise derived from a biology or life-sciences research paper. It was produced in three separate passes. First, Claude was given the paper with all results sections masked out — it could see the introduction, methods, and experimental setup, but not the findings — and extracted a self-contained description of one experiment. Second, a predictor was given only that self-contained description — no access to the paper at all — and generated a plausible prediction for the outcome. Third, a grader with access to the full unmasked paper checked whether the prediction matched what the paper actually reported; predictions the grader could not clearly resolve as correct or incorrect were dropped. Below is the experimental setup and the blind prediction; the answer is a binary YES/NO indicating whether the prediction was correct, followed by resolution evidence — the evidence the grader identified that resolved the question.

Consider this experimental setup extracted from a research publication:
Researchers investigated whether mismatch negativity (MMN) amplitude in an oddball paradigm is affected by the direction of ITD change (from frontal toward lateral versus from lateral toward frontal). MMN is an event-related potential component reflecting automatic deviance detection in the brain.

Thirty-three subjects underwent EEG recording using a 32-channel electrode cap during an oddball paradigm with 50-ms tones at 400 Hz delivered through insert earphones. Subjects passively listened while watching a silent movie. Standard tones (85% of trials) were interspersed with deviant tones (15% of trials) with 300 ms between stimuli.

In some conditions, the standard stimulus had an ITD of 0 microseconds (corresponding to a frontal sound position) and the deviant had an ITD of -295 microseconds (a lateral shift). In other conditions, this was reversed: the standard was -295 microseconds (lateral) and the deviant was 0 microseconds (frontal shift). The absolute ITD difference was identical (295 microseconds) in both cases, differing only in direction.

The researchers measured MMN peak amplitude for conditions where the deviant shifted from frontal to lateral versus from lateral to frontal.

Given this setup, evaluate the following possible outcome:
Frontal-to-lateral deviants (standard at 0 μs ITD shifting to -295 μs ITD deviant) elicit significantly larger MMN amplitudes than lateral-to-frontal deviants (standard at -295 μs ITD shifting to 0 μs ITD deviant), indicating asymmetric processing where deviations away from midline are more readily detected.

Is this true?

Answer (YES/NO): YES